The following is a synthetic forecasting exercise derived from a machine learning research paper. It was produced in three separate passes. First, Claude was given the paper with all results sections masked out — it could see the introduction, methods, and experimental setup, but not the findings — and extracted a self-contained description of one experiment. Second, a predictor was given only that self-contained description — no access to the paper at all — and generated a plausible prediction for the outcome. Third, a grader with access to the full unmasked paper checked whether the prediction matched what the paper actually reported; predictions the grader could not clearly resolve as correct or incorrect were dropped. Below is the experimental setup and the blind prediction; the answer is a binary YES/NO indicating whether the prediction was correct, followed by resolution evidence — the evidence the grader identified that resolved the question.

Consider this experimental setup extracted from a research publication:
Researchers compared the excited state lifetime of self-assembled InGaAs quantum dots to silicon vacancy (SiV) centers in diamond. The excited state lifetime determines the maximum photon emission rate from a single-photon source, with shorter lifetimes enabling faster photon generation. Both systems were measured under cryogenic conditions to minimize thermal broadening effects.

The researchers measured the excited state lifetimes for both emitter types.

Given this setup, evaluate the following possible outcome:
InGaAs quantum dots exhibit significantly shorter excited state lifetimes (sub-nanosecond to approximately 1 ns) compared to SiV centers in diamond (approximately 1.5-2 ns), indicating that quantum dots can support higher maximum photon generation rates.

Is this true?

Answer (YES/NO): YES